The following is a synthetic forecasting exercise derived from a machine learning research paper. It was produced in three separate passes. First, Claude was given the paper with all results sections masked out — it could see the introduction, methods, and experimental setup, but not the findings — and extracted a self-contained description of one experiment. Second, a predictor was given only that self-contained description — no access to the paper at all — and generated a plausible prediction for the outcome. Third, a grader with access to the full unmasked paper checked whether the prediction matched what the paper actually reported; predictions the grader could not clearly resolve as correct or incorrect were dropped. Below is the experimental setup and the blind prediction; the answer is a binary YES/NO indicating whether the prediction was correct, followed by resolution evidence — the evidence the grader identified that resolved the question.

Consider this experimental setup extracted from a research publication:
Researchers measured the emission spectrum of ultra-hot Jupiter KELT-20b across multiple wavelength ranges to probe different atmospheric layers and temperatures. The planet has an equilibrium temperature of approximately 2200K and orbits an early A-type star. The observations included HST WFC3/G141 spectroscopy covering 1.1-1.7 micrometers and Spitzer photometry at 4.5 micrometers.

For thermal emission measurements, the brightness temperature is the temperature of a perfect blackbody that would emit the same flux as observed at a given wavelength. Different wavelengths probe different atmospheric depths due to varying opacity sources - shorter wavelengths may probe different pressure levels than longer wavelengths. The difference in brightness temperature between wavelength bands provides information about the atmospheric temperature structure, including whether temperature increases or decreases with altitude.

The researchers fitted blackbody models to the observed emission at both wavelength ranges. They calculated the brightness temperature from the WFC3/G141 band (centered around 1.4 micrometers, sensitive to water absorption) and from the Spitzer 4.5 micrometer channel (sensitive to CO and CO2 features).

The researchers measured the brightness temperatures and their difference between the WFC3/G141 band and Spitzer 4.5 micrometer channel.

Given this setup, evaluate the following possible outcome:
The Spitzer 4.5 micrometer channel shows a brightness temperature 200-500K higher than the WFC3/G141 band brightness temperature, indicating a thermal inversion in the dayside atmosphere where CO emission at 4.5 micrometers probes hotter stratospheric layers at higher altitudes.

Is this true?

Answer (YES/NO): NO